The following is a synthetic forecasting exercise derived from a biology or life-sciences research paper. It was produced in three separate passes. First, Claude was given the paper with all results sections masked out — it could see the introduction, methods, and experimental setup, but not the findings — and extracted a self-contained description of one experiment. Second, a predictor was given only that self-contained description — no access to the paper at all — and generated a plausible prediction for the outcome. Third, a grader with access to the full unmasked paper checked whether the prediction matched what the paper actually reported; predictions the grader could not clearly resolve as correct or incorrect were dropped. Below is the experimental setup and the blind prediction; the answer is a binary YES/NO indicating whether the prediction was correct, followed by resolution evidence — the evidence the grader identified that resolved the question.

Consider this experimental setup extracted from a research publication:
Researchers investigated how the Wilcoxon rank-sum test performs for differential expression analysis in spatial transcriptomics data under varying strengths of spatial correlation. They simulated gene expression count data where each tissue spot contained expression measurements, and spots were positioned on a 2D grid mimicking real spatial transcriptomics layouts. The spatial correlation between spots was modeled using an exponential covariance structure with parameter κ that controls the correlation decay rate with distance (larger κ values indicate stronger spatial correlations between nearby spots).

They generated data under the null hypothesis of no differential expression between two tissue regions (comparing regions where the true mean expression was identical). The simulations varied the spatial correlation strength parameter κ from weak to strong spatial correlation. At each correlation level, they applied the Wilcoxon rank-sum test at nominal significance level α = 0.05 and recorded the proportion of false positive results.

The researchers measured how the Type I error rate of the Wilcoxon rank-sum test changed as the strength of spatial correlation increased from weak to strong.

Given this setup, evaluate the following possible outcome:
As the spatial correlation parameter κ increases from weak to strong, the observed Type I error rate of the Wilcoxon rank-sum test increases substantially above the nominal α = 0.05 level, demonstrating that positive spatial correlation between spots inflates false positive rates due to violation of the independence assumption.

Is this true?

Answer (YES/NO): YES